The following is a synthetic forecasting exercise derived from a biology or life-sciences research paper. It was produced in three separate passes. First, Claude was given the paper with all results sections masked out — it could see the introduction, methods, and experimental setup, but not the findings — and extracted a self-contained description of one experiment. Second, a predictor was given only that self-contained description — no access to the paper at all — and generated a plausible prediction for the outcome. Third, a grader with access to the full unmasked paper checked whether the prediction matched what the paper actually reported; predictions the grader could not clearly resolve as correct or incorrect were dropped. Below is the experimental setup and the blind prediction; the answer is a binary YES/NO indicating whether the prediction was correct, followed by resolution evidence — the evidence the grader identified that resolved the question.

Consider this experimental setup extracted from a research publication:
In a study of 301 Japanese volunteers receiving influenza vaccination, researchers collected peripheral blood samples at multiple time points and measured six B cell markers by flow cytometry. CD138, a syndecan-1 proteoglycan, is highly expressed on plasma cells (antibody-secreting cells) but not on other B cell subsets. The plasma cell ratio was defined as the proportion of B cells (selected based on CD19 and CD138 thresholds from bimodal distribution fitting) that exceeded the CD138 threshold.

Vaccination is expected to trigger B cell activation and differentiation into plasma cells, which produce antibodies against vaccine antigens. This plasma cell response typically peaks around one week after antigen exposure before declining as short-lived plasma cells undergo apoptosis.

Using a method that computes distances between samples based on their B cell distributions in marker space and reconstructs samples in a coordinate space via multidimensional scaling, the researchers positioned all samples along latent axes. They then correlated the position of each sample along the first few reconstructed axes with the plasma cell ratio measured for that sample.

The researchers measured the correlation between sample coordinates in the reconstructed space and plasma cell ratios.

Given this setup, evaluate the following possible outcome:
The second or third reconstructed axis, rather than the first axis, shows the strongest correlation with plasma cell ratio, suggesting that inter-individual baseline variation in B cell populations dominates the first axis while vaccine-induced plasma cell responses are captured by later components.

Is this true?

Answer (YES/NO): NO